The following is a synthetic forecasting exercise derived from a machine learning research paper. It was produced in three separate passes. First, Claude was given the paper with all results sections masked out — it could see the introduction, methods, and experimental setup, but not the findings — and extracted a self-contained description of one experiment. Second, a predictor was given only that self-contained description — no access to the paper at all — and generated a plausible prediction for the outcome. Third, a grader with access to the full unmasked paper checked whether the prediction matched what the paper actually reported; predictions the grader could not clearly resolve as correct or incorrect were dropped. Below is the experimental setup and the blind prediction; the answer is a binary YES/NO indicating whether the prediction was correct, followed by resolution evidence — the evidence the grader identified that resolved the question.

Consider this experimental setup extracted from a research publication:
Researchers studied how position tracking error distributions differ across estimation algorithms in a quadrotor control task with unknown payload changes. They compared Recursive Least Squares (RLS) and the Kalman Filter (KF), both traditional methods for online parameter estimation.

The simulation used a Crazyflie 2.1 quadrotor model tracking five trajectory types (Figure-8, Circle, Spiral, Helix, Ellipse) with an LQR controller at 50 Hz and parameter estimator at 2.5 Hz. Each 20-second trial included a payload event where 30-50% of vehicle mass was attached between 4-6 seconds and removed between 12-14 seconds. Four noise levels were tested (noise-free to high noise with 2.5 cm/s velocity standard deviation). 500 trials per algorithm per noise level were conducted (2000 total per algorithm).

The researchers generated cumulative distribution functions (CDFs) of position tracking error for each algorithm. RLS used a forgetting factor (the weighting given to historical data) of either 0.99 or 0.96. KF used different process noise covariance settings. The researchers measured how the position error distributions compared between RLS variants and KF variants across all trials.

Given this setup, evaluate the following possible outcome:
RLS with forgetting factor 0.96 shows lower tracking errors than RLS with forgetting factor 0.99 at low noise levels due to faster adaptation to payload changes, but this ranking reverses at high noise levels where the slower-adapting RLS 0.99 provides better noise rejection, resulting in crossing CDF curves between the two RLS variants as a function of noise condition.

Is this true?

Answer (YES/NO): NO